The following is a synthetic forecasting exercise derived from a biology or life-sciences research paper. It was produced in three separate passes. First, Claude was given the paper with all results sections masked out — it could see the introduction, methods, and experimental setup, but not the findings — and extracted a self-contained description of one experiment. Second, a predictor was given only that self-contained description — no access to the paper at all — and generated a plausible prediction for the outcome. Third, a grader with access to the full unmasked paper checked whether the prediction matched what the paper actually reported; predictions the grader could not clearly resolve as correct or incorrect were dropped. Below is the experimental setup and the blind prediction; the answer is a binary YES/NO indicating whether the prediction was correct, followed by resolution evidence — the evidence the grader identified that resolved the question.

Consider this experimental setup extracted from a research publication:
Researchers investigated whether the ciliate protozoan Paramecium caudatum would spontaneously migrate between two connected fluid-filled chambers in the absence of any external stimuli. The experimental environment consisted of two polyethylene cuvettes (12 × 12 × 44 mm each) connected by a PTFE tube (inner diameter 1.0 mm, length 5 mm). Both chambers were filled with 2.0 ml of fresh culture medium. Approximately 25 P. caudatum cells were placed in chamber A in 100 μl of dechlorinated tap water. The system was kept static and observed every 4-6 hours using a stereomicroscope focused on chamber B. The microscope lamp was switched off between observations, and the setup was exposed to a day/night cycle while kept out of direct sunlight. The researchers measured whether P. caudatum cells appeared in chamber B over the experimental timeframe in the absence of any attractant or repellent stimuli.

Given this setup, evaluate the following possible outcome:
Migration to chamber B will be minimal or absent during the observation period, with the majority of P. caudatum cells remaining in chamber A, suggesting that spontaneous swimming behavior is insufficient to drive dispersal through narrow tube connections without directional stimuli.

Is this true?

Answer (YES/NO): YES